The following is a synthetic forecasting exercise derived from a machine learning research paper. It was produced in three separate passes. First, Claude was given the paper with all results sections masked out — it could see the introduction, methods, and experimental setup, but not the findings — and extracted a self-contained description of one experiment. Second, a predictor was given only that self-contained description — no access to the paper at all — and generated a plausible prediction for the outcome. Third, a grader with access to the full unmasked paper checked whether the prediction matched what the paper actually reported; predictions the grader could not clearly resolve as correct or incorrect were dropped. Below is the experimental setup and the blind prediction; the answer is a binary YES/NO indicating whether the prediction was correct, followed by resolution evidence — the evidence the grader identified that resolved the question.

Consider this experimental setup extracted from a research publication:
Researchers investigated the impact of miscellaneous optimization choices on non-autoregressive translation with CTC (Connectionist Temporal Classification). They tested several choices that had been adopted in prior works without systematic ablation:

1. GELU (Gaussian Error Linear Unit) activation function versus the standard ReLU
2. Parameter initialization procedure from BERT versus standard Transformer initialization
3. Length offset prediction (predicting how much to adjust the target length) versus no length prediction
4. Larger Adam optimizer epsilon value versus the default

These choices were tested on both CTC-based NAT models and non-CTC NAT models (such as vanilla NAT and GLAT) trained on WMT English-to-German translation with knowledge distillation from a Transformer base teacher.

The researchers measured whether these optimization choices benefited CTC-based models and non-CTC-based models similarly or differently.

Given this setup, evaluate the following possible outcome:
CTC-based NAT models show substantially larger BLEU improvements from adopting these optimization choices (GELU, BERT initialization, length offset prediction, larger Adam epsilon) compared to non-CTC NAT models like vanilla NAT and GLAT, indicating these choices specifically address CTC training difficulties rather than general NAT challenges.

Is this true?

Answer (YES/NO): NO